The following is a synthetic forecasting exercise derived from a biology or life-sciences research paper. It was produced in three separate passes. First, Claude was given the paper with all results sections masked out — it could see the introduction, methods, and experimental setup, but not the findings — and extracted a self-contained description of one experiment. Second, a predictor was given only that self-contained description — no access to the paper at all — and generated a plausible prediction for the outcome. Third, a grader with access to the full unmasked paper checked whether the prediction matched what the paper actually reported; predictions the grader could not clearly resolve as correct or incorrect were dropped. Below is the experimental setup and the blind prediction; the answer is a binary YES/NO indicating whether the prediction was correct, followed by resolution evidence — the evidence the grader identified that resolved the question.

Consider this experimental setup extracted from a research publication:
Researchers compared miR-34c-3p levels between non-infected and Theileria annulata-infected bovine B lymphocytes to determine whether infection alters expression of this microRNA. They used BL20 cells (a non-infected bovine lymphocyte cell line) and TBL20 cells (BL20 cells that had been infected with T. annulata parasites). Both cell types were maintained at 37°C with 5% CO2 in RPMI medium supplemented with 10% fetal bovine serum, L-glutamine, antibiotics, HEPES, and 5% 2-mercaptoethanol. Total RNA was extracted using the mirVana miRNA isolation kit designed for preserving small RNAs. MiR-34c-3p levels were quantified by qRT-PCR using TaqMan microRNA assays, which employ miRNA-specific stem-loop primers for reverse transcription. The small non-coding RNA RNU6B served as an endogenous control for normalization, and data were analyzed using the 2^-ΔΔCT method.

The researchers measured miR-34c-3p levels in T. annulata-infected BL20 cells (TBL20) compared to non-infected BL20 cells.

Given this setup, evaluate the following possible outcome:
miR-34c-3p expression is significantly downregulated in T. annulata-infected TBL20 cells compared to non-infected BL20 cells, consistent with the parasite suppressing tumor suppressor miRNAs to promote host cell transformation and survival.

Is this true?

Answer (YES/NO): NO